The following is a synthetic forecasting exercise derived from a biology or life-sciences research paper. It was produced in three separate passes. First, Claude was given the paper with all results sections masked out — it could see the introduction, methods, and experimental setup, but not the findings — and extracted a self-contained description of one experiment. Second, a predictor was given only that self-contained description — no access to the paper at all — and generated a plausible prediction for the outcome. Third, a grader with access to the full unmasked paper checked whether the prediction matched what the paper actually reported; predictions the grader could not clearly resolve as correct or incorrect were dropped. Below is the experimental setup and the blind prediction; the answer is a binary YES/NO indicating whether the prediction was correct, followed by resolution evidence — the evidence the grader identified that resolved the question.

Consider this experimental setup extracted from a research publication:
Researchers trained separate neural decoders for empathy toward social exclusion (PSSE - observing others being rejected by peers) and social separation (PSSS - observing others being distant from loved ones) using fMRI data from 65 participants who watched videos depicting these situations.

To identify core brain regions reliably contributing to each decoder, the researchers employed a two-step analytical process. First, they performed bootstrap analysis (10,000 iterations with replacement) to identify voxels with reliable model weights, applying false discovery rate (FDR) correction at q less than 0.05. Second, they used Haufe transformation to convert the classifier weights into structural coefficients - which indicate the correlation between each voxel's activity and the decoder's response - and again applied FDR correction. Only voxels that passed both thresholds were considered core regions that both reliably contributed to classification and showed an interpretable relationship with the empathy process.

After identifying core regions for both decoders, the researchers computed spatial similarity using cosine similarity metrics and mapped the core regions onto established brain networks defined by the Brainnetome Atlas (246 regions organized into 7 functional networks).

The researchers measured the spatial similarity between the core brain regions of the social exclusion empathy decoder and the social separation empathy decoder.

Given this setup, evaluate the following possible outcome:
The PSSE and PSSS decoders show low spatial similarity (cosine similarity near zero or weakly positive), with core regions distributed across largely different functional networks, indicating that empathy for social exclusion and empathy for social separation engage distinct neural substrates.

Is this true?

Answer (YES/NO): NO